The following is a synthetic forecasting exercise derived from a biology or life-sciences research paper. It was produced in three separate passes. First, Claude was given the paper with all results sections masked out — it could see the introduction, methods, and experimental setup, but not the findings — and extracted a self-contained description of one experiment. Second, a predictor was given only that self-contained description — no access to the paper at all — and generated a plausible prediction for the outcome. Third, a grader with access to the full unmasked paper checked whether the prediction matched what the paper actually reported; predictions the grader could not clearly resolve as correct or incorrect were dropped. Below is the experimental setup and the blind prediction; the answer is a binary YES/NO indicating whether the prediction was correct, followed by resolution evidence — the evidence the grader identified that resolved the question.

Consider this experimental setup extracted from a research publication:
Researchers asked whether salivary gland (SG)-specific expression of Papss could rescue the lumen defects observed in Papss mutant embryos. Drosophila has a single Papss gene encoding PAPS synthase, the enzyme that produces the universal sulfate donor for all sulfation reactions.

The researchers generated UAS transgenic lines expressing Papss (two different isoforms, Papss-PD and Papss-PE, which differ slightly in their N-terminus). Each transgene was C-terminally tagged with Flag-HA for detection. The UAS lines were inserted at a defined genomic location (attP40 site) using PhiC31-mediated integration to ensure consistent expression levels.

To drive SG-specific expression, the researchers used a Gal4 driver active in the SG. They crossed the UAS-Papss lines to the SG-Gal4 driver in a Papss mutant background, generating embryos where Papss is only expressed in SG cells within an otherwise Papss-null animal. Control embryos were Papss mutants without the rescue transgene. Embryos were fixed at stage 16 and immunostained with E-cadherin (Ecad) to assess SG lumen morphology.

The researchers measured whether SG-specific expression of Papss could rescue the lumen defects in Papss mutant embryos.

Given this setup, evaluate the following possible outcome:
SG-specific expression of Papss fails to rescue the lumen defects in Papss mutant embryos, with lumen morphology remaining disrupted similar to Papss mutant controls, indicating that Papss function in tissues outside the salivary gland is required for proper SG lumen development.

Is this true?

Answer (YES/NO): NO